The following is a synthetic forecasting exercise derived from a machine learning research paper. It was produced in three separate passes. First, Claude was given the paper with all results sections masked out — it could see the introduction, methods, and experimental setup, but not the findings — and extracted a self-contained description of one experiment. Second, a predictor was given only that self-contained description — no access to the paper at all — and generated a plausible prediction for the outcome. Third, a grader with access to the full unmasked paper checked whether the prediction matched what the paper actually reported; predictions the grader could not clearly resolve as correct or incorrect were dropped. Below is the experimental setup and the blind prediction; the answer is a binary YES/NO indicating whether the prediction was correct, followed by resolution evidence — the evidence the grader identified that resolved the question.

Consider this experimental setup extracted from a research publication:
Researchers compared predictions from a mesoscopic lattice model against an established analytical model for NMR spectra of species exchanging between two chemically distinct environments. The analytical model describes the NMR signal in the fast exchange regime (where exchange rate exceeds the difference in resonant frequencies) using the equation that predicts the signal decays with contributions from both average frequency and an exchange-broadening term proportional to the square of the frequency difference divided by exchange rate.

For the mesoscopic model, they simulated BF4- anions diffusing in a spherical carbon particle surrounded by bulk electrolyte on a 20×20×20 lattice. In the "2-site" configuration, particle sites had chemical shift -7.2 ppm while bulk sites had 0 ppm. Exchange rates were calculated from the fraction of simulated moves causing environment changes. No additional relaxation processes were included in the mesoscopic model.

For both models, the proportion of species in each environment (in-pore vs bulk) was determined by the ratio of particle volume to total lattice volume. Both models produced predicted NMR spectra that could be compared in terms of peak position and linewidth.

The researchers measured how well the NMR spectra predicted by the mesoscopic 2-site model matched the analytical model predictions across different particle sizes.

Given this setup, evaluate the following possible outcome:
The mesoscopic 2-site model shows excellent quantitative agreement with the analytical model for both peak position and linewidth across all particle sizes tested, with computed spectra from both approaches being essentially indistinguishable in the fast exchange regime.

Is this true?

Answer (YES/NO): NO